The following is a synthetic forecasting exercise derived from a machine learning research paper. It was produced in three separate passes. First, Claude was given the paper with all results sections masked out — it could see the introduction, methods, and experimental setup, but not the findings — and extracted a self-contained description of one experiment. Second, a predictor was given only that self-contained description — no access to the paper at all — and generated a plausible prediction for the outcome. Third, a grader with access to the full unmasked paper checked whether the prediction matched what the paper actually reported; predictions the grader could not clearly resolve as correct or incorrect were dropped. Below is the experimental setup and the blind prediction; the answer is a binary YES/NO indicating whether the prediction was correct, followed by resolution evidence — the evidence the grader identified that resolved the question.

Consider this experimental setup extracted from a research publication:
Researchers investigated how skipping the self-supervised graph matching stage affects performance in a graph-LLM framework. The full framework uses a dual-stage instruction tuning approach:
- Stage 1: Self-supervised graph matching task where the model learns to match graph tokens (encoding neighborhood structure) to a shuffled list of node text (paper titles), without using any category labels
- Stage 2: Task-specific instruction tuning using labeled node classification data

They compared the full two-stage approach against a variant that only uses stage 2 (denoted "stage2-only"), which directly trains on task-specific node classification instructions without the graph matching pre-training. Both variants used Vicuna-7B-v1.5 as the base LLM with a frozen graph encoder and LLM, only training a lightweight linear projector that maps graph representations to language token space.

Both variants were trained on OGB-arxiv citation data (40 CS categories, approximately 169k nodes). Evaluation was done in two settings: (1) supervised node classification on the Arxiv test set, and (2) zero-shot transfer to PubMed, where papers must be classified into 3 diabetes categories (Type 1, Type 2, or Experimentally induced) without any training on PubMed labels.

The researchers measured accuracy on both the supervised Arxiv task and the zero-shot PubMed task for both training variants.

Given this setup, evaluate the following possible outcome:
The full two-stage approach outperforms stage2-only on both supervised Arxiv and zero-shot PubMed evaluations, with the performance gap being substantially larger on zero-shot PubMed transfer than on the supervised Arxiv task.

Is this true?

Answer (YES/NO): NO